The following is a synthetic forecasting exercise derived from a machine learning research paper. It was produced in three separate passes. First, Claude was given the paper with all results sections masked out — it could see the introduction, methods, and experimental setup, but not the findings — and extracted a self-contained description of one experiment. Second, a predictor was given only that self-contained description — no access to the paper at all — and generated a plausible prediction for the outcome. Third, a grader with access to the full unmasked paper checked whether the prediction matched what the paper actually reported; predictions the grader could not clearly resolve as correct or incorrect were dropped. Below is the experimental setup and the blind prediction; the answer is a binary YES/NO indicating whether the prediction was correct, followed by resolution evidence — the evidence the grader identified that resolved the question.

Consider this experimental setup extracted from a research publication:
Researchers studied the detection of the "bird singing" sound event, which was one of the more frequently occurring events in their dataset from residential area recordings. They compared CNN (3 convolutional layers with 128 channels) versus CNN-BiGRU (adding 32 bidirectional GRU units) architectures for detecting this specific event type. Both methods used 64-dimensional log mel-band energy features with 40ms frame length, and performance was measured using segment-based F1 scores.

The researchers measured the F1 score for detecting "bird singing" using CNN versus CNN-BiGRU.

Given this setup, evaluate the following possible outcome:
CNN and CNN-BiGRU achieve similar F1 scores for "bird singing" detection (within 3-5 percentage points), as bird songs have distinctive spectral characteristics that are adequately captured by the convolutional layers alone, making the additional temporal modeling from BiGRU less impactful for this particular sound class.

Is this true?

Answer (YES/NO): NO